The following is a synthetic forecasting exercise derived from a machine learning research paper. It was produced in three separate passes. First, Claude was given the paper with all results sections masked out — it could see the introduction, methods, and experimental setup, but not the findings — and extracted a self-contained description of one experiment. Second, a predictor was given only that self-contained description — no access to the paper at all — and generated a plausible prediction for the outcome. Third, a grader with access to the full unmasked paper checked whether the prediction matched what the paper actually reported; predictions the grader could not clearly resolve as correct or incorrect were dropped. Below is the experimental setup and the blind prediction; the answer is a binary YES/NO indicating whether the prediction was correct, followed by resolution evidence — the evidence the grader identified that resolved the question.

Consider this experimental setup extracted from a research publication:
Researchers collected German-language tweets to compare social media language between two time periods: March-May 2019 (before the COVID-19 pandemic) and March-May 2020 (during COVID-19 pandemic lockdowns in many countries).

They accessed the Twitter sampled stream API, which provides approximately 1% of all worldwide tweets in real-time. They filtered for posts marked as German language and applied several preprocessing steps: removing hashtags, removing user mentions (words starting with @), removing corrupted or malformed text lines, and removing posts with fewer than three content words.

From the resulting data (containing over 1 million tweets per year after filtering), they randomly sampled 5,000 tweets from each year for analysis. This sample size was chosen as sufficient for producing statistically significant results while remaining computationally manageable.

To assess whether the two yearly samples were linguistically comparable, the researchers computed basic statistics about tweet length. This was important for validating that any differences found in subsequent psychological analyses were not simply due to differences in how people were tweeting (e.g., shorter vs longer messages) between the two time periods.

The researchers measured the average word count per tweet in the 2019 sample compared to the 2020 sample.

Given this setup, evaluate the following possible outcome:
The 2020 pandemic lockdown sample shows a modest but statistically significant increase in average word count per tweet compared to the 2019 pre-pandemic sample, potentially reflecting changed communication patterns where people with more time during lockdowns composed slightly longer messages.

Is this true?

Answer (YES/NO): NO